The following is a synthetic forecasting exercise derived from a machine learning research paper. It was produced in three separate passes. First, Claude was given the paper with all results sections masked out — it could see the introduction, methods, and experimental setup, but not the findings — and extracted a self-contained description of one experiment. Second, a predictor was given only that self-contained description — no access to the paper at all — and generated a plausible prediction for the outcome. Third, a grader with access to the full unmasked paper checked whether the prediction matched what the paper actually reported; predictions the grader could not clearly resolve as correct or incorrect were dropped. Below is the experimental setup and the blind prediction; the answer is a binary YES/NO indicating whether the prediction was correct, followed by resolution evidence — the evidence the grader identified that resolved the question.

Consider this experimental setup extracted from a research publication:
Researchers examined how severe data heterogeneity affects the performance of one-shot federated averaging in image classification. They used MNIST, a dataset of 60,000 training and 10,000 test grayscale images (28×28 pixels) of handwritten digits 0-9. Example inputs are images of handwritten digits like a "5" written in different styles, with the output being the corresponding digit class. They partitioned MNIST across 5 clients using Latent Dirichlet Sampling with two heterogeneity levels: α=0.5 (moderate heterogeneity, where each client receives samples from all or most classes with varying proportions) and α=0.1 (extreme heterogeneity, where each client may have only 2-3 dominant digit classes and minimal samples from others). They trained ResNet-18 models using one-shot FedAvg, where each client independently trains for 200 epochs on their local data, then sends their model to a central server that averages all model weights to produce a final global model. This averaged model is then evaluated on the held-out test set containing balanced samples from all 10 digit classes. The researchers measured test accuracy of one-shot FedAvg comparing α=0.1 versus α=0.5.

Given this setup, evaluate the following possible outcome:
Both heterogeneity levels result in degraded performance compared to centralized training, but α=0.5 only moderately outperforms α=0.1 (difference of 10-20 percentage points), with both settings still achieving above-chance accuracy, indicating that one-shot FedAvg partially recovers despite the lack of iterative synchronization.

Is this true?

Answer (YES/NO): NO